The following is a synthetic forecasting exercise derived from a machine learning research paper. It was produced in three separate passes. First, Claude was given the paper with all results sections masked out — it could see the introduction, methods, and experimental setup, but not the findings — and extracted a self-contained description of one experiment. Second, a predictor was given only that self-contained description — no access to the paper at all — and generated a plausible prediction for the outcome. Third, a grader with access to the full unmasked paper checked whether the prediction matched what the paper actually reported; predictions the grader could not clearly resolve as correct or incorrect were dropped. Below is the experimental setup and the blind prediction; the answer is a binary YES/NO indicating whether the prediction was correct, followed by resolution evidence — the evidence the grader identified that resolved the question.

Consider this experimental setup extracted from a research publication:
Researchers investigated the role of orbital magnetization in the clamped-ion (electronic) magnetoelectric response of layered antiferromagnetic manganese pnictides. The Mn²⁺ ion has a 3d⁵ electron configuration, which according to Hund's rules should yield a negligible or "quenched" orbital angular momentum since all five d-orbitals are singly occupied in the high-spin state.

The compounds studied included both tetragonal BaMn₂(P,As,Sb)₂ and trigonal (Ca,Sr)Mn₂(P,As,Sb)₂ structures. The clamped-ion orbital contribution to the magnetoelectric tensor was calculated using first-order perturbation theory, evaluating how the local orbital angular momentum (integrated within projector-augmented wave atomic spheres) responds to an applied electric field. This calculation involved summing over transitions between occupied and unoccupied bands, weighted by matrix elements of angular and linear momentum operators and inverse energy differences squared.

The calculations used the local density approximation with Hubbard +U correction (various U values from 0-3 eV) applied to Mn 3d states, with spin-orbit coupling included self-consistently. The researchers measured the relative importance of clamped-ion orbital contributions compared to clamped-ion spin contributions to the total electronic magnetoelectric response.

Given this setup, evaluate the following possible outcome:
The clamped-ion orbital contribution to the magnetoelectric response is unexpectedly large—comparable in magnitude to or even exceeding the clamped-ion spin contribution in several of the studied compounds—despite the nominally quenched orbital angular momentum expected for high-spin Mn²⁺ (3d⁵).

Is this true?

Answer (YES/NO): YES